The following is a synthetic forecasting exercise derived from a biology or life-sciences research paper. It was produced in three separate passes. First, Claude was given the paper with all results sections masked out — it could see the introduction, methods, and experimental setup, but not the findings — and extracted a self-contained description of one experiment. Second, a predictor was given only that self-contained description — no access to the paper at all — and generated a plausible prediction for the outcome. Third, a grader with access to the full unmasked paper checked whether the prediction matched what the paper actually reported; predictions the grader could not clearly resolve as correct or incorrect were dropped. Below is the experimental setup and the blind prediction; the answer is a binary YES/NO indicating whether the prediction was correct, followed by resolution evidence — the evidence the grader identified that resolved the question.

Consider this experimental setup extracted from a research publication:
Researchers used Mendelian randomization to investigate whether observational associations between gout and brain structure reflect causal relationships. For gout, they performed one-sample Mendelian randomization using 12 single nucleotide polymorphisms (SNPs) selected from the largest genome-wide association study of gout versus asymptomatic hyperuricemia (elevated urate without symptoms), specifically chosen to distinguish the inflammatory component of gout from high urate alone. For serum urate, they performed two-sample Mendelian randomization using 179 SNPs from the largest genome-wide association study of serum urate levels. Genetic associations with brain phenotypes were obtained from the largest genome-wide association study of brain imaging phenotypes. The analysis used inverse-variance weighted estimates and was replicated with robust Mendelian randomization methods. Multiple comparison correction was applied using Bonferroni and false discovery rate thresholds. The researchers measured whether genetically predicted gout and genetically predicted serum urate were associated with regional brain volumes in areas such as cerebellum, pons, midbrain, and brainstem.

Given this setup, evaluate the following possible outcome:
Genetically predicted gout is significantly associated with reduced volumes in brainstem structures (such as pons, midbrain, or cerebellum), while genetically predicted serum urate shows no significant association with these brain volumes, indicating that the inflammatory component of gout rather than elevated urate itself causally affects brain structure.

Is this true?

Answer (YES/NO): NO